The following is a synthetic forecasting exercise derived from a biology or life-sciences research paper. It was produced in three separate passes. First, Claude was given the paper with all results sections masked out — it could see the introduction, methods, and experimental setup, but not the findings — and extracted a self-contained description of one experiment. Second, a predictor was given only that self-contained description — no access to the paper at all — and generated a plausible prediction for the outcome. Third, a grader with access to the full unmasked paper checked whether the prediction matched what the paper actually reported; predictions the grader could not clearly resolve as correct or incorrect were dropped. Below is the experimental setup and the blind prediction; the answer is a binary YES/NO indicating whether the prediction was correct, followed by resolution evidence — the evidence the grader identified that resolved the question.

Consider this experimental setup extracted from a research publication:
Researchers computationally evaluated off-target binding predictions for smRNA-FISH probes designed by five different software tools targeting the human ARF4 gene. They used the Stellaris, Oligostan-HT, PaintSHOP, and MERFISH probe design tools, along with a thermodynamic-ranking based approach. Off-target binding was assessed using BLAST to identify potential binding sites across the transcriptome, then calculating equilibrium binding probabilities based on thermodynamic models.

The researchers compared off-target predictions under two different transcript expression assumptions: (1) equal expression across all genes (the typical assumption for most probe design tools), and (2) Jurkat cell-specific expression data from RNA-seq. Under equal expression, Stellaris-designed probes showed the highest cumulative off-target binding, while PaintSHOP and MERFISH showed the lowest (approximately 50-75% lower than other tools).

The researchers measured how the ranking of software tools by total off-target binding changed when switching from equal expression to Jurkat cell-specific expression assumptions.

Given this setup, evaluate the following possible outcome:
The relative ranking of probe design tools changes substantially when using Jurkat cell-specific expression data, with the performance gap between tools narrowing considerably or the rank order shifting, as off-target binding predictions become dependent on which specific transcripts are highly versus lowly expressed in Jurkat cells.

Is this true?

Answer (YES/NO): YES